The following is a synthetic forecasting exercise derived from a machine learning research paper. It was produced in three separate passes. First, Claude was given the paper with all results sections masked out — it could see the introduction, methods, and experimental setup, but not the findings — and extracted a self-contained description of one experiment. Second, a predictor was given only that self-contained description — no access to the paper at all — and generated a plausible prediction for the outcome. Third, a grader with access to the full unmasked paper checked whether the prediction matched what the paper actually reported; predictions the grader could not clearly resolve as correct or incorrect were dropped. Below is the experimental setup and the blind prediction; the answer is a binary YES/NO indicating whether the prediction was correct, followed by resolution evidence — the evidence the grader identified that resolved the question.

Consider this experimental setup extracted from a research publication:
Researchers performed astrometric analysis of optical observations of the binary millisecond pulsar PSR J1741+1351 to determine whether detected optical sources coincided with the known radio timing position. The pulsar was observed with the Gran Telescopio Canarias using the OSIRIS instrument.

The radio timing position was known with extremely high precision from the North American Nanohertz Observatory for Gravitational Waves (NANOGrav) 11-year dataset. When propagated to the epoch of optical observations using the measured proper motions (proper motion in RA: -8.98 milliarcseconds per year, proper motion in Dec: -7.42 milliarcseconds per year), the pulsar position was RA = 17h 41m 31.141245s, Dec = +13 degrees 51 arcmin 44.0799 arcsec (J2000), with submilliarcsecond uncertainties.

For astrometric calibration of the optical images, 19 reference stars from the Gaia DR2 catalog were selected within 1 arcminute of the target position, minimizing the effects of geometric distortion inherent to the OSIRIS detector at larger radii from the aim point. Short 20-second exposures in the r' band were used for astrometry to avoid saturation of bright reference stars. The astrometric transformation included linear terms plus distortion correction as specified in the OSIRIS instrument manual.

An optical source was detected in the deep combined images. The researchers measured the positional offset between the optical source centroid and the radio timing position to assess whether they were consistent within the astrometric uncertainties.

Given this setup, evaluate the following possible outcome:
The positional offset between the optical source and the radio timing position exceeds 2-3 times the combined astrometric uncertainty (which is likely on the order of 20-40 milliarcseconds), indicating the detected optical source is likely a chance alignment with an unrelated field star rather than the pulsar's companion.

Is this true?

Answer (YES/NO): NO